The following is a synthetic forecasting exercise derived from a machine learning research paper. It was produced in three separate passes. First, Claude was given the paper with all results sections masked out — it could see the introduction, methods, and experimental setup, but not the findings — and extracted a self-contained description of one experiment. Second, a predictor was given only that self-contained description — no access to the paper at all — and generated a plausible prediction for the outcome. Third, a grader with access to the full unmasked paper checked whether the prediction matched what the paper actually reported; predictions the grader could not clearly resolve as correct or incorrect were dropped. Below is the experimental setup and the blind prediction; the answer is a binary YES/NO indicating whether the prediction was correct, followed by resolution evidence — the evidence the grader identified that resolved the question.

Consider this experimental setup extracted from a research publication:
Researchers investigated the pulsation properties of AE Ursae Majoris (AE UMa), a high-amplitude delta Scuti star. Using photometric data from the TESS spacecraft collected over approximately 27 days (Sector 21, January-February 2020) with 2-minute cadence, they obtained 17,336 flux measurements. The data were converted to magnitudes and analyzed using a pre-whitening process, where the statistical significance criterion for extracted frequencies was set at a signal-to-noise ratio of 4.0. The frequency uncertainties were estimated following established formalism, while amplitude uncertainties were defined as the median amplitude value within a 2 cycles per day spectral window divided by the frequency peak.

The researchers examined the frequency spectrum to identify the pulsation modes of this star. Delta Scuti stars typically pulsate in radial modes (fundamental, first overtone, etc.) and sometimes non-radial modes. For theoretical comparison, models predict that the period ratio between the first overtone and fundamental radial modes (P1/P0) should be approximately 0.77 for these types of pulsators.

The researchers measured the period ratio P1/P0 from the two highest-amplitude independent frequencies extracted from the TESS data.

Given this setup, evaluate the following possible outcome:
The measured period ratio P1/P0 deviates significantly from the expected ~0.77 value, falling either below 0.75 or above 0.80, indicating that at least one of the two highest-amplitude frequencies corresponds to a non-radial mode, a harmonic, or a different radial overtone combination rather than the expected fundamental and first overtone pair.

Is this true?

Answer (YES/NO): NO